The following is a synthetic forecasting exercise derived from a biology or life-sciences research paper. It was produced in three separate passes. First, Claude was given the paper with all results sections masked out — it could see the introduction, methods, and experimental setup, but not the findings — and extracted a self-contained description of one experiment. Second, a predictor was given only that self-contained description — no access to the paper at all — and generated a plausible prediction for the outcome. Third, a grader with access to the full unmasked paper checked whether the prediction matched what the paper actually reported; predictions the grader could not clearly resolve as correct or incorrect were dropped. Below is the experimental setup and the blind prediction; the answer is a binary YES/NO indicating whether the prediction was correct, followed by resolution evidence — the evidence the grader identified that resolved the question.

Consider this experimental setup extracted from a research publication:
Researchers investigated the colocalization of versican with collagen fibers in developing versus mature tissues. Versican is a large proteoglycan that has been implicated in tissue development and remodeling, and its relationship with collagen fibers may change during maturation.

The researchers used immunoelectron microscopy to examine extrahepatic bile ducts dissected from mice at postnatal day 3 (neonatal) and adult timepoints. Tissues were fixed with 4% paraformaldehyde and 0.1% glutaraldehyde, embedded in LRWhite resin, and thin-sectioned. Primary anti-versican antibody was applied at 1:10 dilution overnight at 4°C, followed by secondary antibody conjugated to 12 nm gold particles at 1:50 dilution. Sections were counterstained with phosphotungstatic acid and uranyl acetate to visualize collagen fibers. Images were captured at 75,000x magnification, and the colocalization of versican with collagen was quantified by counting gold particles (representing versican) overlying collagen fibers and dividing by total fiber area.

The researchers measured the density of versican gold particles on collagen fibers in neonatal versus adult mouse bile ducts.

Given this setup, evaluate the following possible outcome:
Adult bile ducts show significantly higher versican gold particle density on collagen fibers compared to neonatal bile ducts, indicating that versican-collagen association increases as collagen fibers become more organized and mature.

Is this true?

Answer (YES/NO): NO